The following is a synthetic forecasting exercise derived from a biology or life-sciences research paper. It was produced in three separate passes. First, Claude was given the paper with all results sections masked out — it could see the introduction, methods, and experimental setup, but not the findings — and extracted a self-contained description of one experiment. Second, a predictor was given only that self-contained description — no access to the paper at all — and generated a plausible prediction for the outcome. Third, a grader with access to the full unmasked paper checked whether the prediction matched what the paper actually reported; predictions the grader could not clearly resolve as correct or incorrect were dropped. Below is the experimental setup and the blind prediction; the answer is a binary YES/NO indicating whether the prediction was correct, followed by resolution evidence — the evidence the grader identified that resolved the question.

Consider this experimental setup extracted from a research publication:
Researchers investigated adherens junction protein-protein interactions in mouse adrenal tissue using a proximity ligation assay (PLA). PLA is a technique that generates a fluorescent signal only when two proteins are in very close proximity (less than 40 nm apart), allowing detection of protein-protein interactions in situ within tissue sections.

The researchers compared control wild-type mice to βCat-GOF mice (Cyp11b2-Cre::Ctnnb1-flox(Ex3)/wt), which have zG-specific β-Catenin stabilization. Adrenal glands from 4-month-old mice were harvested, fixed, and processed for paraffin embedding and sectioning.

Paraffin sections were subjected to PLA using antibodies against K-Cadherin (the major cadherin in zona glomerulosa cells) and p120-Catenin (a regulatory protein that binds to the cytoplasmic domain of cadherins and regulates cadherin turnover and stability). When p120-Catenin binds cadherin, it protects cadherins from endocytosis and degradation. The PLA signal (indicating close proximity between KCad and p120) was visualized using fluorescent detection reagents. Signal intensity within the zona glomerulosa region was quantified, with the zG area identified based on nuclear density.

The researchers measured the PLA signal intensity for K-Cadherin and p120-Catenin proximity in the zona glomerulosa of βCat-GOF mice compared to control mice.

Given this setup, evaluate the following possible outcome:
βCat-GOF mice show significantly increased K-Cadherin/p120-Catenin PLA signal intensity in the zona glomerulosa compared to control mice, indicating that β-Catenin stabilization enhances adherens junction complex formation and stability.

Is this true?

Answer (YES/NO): YES